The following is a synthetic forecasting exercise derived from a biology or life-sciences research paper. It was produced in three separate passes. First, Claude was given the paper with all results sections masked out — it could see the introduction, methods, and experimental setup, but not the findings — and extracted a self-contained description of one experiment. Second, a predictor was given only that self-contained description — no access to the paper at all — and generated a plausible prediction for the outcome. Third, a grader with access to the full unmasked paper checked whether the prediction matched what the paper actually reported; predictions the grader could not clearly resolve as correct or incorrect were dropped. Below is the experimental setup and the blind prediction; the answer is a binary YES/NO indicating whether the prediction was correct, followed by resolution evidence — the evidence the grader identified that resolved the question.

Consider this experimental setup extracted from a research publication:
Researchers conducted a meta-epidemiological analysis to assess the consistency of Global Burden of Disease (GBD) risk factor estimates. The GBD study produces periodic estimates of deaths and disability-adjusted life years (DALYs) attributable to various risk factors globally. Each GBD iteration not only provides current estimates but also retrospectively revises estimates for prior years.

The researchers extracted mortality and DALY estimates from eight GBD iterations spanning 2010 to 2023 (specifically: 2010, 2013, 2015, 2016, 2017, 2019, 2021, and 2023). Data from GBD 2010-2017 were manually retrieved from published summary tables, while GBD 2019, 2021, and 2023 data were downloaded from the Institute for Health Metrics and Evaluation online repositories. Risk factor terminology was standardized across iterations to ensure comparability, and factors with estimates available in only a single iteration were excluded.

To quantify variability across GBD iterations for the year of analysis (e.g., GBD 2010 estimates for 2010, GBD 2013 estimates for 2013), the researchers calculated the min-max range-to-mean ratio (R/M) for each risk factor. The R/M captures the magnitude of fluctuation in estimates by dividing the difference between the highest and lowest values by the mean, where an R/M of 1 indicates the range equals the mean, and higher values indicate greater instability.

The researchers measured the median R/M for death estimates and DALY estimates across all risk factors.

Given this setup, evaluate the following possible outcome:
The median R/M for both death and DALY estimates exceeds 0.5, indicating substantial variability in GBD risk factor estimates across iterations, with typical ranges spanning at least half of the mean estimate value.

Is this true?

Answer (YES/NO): YES